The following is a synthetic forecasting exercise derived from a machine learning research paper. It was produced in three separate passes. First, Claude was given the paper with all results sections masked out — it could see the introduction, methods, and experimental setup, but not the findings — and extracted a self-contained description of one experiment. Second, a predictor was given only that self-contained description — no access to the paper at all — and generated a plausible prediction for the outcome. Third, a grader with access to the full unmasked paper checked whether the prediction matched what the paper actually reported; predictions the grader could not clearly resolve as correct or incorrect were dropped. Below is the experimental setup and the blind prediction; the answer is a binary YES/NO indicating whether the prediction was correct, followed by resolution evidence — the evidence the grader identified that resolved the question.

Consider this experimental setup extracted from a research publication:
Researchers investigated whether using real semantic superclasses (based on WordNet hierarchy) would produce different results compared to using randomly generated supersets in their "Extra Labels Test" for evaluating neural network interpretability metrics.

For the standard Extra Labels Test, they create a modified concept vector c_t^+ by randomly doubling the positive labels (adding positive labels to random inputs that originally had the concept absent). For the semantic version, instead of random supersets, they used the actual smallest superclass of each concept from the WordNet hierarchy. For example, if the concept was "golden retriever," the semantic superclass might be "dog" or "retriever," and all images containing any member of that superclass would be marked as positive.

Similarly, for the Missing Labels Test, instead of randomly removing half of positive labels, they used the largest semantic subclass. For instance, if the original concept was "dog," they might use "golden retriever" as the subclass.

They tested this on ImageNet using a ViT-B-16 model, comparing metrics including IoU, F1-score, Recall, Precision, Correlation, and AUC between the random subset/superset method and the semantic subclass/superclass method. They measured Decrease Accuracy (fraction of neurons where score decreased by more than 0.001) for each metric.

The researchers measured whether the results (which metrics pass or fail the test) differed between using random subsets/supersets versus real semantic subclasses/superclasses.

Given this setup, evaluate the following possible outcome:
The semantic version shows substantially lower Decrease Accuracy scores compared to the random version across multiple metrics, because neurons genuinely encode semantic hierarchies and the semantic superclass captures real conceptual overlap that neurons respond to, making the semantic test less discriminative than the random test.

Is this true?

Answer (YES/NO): NO